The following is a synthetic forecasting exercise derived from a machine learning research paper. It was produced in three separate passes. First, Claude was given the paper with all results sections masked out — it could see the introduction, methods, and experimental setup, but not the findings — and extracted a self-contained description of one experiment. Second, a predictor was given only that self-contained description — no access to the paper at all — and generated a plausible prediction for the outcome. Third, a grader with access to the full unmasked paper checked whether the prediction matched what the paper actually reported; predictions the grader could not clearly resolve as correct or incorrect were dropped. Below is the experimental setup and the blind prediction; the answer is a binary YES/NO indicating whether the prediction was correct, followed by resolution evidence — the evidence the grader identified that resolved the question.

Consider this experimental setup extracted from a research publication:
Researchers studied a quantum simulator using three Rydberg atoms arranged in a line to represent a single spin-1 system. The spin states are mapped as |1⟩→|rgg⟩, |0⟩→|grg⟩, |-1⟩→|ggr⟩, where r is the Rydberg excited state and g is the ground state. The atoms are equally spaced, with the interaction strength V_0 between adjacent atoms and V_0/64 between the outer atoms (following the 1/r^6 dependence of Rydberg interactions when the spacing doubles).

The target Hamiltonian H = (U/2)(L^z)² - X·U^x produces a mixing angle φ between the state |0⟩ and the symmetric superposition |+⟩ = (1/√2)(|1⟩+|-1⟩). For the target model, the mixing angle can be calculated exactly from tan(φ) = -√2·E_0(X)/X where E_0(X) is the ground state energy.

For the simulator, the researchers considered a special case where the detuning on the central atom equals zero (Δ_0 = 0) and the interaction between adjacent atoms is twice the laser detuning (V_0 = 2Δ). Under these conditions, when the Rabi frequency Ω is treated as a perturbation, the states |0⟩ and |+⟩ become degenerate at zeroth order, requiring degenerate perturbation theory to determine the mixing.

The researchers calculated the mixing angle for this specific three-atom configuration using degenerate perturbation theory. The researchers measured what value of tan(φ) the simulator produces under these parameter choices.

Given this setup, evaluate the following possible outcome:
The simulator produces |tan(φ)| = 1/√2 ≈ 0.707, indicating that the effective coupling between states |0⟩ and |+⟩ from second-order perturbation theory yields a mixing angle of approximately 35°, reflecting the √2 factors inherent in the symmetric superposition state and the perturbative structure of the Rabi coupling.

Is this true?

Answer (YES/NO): YES